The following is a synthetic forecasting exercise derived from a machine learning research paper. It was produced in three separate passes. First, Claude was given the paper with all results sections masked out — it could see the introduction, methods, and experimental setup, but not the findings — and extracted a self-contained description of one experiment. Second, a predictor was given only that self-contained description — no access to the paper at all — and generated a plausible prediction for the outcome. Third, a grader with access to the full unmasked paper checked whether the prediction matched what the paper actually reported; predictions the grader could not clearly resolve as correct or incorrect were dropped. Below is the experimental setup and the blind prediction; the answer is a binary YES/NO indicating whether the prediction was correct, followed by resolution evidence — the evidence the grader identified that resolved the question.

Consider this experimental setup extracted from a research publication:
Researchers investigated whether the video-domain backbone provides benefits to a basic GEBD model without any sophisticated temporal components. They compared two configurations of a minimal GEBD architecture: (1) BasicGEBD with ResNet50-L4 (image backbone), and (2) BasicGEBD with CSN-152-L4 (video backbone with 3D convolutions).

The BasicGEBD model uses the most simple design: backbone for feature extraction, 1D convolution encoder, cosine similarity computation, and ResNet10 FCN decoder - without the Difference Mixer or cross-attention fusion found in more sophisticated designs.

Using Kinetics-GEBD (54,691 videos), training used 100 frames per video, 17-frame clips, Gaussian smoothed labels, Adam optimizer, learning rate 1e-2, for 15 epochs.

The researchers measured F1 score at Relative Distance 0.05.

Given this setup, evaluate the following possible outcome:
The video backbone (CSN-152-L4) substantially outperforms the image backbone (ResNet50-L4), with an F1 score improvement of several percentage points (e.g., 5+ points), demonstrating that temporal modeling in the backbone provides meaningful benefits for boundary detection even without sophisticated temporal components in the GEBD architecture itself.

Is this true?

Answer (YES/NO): YES